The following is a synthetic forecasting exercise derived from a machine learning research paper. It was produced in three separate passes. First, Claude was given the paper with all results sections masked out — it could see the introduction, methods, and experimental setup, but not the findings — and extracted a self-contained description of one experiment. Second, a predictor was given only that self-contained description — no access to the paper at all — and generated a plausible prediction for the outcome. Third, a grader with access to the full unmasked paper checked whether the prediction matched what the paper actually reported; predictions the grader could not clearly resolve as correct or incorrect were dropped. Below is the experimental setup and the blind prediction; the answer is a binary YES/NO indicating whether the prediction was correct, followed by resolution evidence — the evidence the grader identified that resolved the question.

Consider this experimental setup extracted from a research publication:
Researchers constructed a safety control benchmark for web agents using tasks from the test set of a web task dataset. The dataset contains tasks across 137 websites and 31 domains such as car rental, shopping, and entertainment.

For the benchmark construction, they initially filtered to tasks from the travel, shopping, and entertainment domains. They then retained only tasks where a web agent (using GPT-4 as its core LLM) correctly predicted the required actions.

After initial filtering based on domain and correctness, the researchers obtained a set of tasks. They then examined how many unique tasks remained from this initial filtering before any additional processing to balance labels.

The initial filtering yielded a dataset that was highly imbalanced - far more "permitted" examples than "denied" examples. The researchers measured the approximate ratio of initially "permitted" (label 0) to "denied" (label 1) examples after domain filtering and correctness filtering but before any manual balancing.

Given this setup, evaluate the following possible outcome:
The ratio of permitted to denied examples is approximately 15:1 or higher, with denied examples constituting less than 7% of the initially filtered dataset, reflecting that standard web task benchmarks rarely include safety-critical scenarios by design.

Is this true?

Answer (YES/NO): NO